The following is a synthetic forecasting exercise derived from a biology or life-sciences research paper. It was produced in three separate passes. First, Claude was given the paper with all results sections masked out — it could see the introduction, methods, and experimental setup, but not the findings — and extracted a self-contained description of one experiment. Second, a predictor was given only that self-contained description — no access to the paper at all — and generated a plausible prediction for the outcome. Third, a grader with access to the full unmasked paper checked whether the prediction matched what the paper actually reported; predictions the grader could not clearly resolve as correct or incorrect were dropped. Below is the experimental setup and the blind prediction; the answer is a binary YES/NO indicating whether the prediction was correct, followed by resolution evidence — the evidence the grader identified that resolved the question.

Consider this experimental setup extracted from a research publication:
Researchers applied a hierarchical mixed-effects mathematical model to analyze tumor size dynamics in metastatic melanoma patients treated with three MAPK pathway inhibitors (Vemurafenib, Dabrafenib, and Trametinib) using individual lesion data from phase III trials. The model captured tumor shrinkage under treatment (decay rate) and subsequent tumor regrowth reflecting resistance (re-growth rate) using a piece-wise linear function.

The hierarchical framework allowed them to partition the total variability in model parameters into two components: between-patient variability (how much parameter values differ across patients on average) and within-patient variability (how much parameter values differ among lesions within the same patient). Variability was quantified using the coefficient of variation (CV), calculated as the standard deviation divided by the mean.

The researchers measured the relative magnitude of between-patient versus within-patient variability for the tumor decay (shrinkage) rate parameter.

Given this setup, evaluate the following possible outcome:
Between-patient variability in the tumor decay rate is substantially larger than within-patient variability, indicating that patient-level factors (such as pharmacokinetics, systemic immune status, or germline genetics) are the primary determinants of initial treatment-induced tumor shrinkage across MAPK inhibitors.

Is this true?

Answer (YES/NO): NO